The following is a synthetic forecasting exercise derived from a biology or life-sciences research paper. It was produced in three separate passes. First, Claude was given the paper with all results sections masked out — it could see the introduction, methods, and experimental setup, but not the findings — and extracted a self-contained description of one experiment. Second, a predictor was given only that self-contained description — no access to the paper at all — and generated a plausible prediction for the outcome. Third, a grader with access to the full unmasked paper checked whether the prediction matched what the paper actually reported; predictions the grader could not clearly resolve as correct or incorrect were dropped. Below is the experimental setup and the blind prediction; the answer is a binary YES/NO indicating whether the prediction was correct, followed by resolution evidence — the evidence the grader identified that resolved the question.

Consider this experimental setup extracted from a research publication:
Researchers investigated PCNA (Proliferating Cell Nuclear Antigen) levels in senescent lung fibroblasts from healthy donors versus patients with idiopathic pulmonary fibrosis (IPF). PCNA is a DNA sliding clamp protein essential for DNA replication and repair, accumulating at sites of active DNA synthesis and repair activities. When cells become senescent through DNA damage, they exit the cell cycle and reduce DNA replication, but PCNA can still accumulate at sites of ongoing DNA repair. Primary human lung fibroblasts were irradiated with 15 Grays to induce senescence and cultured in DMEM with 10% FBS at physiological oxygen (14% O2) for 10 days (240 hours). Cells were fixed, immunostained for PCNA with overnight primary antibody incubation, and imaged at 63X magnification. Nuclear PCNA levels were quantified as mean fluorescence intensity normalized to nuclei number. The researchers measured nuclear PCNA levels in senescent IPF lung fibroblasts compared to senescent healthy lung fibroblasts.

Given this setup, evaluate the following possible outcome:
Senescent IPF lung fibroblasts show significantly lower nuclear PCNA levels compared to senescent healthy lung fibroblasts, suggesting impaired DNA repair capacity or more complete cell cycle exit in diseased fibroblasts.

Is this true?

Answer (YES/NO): NO